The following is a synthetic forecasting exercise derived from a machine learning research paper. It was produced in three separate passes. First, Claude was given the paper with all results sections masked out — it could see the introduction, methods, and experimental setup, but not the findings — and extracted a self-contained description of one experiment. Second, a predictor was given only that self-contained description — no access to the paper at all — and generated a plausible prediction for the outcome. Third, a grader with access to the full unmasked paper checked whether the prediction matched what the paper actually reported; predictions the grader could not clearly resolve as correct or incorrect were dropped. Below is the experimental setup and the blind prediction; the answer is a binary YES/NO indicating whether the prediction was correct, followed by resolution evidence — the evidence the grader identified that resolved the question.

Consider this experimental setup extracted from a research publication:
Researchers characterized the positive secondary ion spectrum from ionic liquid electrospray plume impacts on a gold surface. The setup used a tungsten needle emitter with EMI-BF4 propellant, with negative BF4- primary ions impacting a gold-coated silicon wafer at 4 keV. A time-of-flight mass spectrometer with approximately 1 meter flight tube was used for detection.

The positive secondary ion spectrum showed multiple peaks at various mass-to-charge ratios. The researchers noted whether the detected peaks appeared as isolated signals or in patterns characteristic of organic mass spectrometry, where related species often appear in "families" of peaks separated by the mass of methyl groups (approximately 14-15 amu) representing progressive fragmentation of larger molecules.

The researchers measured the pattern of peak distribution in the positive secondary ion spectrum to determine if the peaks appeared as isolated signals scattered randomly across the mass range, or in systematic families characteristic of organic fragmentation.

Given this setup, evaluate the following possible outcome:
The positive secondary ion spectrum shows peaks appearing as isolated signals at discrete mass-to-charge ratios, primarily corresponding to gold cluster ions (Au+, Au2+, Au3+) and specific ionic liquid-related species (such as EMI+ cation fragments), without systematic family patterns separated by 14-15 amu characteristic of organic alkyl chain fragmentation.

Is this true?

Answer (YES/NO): NO